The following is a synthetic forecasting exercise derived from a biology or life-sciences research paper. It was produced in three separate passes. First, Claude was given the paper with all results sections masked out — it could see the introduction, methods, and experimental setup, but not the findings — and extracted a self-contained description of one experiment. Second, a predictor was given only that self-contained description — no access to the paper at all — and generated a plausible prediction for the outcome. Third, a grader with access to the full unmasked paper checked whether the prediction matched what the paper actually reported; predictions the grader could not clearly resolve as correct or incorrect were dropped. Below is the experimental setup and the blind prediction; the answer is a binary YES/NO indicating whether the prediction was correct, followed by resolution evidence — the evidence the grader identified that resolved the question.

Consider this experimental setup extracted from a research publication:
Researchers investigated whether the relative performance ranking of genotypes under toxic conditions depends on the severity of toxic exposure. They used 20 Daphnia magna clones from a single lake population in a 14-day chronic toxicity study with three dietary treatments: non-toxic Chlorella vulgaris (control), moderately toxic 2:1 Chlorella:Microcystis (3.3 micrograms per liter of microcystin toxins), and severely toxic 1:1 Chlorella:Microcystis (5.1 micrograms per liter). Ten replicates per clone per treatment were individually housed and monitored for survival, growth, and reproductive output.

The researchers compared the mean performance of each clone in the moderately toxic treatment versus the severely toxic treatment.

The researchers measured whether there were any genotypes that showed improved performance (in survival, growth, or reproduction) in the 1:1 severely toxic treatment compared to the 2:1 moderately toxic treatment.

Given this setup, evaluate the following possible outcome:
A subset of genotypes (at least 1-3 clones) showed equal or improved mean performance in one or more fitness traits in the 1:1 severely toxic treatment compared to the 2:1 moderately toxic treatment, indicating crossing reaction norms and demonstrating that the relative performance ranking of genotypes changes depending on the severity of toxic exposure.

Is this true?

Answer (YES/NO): YES